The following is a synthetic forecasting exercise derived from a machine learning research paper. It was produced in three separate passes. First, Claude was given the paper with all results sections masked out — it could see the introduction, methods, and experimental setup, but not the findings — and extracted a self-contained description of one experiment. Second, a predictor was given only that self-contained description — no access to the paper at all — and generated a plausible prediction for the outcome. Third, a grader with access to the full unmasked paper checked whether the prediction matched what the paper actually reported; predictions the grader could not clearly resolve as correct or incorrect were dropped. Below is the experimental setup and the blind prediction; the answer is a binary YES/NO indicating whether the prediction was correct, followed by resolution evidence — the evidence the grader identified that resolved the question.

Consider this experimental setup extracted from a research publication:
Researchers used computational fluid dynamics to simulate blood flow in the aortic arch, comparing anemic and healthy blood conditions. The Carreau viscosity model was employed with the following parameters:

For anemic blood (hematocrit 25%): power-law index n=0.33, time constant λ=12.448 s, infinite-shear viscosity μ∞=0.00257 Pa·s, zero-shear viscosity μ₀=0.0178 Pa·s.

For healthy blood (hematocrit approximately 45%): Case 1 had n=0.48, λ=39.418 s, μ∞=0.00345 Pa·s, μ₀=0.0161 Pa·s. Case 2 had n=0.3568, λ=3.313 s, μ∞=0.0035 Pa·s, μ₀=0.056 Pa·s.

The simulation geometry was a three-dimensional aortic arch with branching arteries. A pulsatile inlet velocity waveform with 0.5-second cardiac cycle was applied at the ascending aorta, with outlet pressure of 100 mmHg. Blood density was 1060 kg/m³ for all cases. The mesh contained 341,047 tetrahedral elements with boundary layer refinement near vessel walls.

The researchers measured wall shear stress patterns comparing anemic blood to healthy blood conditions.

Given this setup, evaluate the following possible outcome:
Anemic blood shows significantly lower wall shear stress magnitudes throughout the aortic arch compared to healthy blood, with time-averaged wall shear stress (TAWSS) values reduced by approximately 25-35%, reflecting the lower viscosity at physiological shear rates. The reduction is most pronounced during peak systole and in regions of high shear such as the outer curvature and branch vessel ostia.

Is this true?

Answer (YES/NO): NO